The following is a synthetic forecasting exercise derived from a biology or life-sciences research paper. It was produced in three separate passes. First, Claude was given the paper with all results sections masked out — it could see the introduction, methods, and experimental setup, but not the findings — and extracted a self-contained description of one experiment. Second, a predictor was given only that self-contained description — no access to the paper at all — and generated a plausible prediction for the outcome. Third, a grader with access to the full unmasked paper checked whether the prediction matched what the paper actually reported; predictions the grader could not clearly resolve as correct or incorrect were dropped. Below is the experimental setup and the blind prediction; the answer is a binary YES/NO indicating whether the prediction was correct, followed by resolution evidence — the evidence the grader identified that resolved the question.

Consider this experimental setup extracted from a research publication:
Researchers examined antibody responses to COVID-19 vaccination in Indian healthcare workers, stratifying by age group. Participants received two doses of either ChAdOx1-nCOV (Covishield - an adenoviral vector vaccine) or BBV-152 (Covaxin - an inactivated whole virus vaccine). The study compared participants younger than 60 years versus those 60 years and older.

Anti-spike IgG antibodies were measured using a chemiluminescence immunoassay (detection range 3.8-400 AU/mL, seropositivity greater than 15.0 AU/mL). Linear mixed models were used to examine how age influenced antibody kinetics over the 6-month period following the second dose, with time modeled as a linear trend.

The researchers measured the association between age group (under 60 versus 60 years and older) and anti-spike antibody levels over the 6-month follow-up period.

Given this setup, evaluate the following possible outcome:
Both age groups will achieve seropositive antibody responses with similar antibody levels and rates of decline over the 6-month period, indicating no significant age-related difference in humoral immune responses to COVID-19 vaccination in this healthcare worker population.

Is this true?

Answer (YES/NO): NO